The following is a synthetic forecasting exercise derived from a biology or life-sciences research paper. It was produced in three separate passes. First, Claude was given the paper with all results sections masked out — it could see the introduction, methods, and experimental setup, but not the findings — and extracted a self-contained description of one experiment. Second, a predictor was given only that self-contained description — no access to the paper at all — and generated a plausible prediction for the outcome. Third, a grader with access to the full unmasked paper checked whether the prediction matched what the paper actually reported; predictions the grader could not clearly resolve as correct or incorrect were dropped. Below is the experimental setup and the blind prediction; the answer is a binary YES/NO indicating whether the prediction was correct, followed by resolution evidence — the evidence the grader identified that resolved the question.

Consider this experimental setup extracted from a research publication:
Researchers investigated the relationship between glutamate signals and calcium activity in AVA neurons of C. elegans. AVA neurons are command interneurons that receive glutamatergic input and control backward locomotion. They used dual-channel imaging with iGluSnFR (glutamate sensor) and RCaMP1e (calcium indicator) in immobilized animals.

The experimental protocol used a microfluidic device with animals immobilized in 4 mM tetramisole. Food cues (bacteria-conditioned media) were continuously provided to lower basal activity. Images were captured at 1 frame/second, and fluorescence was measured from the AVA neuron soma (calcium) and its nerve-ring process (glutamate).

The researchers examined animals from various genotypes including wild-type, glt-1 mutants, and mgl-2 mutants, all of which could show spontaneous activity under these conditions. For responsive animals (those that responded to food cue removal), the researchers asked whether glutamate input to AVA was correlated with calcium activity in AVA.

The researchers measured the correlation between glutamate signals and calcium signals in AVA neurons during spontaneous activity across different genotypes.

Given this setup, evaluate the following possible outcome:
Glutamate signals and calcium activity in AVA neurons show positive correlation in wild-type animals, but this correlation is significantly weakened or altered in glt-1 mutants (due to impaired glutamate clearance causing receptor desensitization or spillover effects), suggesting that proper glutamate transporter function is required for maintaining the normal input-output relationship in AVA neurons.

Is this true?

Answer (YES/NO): NO